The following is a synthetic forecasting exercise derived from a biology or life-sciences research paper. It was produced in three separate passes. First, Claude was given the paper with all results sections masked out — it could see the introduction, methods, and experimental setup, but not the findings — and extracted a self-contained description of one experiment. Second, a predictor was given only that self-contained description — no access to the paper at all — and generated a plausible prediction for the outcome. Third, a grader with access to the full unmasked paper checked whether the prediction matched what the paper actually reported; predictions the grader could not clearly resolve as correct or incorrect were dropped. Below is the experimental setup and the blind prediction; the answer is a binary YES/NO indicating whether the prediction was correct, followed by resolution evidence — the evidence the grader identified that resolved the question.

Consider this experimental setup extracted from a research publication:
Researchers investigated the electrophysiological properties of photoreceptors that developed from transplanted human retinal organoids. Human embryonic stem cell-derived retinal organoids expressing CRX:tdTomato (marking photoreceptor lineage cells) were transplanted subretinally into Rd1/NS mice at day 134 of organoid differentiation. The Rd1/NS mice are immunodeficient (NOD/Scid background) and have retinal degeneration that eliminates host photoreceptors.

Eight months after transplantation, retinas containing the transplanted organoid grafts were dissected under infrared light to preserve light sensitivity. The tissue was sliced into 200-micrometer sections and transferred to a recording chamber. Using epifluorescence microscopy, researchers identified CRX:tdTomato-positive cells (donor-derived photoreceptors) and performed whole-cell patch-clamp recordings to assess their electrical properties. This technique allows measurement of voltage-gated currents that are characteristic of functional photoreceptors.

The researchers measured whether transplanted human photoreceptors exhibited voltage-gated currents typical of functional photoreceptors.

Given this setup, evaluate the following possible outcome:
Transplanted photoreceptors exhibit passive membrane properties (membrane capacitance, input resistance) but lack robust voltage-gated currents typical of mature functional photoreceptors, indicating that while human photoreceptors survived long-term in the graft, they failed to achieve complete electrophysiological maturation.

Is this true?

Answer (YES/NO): NO